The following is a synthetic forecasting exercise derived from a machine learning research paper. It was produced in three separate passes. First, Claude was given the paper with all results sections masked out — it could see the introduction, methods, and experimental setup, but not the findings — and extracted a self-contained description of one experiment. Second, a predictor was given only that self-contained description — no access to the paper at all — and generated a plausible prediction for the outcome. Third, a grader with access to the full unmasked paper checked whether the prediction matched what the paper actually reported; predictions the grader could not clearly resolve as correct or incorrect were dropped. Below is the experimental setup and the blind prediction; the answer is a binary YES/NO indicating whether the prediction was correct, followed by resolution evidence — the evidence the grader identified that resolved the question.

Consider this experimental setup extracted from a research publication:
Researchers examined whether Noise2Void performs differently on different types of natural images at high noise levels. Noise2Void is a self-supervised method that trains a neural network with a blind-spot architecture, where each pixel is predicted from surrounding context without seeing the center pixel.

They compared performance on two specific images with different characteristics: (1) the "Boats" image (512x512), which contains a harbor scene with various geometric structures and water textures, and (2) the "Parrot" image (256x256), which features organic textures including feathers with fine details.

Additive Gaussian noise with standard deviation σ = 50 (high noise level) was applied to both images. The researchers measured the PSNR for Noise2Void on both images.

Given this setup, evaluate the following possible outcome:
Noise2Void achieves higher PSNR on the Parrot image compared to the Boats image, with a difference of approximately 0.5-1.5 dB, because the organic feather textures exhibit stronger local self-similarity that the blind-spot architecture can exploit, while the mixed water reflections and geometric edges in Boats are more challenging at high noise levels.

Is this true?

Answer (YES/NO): NO